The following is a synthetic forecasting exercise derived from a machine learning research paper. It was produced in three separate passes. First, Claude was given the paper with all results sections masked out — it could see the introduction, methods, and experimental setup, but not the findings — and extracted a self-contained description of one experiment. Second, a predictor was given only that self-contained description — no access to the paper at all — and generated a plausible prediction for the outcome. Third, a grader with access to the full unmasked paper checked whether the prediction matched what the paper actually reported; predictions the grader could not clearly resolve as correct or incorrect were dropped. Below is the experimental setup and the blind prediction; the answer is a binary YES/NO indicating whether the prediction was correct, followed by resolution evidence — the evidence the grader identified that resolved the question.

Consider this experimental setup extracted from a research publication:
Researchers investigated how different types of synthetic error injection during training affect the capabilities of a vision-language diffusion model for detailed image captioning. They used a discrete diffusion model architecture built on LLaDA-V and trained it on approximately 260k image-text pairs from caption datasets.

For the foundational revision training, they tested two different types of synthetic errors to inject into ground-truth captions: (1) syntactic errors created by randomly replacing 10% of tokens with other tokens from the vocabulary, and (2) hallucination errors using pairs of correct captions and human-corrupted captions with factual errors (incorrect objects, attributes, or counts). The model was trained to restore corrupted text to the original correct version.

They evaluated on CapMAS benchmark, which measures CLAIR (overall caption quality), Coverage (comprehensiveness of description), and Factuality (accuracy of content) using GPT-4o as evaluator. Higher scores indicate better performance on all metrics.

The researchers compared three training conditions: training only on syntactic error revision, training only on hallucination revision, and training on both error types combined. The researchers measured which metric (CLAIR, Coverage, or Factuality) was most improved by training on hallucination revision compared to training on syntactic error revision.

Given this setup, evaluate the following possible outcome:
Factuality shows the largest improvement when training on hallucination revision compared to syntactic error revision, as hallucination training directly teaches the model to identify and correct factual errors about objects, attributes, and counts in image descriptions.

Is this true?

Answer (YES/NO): YES